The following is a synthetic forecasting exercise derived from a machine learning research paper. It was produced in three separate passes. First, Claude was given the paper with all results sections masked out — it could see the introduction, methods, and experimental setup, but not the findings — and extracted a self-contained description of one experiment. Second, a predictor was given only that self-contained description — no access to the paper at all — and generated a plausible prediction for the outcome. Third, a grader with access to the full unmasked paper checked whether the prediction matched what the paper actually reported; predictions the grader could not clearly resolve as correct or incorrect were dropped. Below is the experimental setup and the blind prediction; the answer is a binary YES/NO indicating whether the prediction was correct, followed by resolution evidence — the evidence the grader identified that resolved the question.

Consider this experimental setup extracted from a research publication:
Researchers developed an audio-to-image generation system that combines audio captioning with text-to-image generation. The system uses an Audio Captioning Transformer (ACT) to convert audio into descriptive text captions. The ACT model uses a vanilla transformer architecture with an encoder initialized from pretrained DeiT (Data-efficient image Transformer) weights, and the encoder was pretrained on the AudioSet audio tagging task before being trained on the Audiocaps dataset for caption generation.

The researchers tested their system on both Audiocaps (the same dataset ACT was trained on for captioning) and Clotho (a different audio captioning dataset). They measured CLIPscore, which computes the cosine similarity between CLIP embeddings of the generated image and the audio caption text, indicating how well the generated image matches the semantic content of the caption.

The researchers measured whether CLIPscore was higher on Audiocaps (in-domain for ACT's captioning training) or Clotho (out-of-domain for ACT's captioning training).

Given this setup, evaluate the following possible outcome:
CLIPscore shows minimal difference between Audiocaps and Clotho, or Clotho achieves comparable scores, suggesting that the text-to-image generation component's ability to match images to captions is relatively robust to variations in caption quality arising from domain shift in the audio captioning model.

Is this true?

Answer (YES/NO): NO